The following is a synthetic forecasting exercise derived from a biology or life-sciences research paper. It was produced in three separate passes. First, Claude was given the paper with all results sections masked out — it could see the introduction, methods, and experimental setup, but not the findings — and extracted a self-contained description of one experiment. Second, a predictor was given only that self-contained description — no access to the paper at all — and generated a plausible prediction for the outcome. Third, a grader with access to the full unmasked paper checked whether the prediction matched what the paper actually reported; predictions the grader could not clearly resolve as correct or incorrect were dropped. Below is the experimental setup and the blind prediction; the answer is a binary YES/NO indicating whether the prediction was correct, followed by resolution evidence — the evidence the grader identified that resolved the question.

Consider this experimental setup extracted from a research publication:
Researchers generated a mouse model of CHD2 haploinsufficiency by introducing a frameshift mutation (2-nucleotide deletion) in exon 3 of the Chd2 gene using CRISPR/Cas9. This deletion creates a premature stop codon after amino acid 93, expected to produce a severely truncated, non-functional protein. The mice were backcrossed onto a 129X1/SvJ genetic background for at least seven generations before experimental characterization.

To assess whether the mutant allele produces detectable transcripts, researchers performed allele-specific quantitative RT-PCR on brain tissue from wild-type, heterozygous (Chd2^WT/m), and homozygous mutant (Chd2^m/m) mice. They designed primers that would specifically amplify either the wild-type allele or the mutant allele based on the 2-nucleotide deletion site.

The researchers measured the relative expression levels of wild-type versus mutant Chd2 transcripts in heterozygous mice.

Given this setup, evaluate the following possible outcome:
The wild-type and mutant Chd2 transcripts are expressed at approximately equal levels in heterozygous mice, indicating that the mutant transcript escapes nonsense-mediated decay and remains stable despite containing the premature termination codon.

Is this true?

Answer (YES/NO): NO